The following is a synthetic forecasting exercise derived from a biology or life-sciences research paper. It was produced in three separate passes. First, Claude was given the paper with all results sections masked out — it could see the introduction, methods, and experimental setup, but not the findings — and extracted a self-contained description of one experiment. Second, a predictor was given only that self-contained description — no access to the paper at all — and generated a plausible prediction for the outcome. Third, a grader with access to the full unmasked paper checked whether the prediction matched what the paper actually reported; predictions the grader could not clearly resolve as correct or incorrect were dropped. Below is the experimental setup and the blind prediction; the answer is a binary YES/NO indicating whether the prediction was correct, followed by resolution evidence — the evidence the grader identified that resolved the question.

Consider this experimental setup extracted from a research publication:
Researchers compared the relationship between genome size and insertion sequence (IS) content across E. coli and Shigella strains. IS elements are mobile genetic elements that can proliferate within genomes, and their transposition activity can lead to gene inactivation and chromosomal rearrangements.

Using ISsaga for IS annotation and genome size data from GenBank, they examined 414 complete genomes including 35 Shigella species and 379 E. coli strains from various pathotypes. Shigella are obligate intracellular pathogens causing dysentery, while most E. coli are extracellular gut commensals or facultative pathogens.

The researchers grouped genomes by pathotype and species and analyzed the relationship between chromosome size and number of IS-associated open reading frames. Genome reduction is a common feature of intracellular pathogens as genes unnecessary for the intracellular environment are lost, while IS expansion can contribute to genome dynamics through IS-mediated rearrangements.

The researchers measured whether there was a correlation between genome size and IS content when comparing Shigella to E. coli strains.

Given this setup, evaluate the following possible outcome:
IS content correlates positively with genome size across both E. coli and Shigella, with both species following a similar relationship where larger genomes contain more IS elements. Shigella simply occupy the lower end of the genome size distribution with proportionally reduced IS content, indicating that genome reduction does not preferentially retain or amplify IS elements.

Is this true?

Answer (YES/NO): NO